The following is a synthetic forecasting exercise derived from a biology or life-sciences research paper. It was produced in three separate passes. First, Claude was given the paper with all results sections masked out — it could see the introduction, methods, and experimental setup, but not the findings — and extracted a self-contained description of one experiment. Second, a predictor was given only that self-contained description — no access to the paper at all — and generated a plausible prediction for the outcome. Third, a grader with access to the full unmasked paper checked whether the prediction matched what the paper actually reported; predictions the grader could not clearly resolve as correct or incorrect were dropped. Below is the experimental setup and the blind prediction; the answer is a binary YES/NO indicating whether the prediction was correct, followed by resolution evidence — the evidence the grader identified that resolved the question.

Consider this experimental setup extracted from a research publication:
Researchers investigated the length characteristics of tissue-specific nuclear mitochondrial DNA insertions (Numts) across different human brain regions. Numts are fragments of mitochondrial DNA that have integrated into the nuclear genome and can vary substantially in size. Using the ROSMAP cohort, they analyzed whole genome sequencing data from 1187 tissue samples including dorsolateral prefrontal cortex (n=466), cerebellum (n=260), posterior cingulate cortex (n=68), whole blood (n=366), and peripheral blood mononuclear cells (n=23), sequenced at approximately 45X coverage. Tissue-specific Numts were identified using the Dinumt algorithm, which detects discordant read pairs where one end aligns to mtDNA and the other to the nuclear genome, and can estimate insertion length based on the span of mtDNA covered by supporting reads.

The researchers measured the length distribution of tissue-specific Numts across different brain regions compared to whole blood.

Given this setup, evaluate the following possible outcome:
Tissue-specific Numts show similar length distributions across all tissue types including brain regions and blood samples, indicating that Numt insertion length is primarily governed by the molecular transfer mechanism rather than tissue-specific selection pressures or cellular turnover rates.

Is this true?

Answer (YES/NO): NO